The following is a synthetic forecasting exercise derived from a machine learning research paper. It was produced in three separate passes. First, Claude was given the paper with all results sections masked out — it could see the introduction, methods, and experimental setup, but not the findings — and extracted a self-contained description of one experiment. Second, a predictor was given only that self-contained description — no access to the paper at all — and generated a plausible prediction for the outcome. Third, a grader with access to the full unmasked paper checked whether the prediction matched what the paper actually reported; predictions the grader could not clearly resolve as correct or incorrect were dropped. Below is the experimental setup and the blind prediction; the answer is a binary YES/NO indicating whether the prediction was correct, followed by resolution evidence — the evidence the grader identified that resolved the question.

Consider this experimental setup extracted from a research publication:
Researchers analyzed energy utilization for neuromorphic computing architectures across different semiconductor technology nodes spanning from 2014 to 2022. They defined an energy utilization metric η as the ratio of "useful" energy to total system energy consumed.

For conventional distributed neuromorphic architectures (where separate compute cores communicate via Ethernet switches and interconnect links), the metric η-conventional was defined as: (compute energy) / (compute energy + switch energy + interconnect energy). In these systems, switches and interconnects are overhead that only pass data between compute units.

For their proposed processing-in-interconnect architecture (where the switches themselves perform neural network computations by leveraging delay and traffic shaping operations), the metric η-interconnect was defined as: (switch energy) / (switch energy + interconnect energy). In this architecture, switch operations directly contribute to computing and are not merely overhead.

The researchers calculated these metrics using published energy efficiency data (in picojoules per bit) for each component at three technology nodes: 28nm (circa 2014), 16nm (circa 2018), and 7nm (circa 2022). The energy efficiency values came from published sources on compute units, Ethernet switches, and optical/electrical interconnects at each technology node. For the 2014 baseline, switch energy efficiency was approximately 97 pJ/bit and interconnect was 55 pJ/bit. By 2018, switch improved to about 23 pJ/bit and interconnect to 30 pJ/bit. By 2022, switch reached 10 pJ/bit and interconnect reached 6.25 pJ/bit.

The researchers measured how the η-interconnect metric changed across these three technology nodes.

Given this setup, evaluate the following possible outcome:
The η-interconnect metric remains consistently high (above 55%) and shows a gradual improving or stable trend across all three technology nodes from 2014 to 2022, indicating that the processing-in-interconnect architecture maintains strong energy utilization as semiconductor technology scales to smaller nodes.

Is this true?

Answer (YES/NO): NO